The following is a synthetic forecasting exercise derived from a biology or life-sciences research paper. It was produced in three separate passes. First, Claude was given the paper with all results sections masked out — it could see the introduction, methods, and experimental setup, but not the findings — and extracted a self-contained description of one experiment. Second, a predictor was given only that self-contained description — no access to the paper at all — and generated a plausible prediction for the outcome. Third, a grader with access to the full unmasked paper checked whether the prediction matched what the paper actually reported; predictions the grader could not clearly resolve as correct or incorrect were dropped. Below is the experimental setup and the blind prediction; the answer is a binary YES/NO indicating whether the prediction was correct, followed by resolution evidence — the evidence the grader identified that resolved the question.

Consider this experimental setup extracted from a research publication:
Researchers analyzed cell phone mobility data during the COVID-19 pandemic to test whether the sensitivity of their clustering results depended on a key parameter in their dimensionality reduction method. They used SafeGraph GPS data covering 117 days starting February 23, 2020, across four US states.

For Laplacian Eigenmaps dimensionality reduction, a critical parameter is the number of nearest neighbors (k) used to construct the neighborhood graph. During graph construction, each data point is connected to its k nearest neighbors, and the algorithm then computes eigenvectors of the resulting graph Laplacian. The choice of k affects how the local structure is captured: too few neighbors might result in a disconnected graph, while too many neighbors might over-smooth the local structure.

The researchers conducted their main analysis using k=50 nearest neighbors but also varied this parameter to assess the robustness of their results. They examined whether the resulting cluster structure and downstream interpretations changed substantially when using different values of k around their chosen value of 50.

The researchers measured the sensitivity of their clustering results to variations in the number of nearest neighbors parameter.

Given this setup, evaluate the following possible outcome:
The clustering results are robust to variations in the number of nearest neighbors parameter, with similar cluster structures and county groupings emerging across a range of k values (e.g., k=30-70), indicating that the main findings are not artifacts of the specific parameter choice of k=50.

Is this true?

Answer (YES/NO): YES